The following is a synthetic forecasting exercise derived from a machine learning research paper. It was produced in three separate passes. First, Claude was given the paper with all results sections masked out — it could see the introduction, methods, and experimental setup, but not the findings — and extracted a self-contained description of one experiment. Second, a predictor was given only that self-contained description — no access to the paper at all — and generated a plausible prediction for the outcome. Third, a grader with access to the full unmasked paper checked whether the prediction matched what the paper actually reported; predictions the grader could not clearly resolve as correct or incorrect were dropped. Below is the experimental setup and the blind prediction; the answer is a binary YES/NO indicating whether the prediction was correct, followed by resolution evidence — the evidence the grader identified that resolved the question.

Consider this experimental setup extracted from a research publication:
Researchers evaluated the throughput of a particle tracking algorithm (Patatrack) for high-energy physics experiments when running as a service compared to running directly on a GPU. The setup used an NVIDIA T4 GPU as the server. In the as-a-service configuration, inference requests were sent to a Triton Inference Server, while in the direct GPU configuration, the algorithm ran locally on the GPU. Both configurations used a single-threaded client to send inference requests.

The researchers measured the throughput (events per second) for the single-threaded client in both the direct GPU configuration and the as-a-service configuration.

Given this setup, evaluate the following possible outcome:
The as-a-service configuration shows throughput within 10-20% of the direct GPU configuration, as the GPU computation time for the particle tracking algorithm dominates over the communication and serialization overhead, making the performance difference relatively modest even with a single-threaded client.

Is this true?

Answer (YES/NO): NO